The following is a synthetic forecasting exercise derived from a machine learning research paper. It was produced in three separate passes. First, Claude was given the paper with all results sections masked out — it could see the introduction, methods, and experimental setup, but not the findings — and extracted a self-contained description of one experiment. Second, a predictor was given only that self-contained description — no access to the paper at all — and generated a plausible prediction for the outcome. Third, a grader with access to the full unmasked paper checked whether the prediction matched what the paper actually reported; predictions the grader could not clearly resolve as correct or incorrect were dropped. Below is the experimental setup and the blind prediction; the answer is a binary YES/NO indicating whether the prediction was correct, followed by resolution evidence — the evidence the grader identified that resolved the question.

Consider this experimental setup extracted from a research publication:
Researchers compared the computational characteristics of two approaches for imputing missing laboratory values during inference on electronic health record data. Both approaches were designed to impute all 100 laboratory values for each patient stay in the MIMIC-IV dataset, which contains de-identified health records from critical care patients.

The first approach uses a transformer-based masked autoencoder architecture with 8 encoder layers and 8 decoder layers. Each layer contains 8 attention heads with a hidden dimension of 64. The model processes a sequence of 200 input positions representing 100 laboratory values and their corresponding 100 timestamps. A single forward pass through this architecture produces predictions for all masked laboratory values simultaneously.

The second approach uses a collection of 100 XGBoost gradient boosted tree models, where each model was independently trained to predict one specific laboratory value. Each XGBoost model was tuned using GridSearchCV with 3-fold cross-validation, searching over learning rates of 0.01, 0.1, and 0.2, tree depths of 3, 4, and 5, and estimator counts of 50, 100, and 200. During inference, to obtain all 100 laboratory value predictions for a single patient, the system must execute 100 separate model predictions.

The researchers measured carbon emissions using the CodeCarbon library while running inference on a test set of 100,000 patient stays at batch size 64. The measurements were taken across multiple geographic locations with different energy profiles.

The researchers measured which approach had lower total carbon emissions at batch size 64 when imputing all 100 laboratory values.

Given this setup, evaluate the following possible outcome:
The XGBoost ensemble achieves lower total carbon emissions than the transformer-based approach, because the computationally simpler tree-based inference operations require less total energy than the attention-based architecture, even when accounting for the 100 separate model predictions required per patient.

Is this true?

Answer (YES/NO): NO